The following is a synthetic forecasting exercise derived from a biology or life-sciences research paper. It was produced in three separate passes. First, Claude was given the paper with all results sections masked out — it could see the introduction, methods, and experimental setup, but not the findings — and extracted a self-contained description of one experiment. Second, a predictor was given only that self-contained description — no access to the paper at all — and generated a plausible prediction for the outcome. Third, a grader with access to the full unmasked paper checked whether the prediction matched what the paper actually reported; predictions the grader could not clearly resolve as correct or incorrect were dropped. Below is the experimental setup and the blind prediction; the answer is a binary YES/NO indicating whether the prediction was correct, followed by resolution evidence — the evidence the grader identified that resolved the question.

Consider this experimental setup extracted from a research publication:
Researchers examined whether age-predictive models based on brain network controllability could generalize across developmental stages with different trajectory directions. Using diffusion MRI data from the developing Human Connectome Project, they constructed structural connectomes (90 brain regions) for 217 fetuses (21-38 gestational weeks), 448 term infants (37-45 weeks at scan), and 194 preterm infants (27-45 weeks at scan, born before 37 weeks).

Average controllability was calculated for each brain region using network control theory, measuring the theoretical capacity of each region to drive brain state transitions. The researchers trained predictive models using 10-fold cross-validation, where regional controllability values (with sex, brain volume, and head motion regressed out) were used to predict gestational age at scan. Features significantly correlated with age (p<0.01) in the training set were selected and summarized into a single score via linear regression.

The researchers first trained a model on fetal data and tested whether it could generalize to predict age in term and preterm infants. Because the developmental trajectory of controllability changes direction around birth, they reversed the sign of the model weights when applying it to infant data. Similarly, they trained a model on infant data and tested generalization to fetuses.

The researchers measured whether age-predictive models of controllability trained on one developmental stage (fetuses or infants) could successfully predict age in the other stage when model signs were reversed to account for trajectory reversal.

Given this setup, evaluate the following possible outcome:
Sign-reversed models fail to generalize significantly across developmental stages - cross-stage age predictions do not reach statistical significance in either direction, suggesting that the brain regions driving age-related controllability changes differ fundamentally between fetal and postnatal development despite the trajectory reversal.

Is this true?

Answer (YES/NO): NO